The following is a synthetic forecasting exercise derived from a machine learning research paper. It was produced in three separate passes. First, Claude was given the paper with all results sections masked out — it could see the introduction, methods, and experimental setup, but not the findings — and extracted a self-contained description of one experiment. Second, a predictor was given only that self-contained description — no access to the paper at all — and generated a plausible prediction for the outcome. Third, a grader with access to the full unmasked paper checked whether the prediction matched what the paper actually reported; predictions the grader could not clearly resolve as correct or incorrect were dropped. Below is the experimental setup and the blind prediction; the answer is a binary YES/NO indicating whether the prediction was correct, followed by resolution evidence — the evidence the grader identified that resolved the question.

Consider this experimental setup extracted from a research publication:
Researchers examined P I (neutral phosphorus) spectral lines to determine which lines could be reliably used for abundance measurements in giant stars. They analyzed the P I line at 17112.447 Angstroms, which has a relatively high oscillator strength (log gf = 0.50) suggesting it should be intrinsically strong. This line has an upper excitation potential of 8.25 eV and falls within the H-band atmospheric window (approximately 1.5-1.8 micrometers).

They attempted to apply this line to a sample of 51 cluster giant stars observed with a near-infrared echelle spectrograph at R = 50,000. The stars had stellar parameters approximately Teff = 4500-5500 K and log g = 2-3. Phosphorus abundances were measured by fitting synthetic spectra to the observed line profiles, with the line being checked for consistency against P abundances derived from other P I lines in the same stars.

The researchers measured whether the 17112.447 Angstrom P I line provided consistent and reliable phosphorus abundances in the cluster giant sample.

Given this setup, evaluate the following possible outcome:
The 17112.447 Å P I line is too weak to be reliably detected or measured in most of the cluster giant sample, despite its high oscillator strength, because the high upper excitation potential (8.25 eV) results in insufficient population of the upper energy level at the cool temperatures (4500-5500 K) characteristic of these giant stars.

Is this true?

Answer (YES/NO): NO